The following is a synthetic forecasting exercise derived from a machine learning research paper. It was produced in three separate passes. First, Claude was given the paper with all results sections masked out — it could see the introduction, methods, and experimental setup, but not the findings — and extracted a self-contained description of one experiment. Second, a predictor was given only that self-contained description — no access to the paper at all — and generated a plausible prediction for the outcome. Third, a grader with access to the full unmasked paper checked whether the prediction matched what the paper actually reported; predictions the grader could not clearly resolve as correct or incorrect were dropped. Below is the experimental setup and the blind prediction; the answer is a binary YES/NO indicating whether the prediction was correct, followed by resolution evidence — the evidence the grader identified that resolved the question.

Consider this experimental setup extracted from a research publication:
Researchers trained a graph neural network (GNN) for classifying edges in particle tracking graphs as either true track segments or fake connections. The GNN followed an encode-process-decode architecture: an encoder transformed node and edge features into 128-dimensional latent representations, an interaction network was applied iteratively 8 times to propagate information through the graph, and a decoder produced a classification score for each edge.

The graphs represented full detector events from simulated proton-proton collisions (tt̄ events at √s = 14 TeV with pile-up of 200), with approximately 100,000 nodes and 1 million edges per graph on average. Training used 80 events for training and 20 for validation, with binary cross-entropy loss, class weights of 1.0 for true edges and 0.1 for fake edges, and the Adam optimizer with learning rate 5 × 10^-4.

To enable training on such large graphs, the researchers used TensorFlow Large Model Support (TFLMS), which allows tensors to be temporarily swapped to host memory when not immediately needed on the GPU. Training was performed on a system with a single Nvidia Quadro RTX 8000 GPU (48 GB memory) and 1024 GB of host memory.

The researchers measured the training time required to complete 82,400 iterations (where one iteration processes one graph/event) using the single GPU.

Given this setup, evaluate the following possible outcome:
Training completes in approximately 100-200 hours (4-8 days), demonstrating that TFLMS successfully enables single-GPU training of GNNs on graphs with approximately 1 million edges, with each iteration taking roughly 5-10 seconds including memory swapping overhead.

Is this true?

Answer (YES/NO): YES